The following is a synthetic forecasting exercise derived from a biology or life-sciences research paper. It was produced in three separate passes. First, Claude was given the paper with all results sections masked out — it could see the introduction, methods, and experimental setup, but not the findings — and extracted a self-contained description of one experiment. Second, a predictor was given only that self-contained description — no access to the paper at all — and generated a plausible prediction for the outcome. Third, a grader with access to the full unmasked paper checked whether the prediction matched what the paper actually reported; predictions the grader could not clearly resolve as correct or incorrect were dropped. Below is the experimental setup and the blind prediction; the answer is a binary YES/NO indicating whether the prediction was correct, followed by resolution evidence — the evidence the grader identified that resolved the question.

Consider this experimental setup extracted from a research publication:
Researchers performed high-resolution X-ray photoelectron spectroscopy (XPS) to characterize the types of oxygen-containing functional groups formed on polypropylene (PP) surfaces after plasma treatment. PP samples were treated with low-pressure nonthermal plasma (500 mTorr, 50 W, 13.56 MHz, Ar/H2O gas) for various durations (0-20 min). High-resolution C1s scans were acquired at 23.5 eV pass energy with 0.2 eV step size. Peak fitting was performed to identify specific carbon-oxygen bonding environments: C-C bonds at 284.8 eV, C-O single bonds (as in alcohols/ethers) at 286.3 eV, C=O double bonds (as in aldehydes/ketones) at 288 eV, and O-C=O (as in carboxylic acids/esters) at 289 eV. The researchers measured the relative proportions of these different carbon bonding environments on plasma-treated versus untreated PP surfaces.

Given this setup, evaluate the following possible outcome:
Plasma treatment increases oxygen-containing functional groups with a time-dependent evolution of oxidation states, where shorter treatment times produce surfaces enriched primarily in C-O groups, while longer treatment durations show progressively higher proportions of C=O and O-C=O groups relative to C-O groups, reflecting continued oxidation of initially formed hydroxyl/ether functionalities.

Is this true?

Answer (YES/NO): YES